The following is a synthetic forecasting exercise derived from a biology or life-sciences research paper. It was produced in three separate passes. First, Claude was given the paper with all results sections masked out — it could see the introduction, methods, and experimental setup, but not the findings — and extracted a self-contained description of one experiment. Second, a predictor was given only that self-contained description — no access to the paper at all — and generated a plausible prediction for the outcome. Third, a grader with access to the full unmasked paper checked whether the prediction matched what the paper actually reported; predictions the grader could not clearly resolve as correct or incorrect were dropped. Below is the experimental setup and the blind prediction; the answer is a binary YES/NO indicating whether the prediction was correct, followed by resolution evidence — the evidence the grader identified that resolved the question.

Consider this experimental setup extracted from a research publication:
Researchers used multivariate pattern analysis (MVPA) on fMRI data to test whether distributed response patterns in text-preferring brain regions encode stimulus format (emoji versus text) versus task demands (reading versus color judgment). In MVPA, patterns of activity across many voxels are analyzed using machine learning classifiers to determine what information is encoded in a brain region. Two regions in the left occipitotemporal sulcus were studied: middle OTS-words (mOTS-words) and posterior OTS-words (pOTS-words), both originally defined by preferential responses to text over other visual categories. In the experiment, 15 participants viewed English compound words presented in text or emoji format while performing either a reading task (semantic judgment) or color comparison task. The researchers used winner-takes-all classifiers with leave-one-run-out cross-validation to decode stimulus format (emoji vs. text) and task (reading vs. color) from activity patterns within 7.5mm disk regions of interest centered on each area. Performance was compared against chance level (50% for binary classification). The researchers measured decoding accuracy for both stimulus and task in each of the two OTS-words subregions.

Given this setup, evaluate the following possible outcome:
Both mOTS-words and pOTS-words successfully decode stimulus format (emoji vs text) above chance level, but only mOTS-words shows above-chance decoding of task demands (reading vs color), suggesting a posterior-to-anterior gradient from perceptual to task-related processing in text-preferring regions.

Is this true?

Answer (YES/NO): NO